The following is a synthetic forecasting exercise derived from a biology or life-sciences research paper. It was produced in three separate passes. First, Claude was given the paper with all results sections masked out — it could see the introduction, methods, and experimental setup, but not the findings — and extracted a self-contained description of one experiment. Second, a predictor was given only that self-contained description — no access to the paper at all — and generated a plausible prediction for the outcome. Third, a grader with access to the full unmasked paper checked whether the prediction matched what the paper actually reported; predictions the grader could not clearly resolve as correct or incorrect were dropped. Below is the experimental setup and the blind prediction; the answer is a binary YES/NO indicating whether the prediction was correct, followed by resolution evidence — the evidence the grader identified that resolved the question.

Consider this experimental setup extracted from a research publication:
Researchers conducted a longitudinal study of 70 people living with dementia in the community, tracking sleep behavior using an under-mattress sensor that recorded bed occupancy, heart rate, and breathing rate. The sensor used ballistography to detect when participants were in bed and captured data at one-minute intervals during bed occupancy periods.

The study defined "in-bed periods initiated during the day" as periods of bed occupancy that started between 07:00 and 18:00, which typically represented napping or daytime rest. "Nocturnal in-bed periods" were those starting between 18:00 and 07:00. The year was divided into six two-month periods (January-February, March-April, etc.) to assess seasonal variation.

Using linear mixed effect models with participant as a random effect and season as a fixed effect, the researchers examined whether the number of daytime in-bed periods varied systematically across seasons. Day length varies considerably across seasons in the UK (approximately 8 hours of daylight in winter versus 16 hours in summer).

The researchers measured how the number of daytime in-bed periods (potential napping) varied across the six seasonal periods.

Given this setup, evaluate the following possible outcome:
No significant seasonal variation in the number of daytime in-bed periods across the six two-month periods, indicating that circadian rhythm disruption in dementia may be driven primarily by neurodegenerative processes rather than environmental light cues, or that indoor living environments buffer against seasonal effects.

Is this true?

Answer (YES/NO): NO